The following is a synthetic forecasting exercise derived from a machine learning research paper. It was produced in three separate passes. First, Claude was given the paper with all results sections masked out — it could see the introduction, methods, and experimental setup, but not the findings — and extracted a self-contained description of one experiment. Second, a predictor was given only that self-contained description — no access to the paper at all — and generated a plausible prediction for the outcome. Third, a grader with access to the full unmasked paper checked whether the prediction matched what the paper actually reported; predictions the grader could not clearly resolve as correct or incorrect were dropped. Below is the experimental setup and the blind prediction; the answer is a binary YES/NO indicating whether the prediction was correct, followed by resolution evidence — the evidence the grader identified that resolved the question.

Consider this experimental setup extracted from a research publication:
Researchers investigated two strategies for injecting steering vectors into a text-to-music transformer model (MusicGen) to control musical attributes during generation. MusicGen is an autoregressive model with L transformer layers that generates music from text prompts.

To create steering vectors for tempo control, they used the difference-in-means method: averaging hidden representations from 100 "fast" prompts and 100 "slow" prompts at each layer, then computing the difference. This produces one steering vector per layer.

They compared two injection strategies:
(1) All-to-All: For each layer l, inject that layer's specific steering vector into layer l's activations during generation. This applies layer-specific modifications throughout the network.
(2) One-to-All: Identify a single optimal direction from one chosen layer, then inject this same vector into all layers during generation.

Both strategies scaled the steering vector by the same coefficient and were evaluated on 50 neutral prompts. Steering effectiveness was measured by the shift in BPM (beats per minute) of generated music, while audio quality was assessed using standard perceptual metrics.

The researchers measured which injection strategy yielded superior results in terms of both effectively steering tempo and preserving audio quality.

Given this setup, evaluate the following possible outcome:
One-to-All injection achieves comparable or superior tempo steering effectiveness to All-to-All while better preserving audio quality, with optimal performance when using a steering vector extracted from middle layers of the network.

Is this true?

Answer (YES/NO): YES